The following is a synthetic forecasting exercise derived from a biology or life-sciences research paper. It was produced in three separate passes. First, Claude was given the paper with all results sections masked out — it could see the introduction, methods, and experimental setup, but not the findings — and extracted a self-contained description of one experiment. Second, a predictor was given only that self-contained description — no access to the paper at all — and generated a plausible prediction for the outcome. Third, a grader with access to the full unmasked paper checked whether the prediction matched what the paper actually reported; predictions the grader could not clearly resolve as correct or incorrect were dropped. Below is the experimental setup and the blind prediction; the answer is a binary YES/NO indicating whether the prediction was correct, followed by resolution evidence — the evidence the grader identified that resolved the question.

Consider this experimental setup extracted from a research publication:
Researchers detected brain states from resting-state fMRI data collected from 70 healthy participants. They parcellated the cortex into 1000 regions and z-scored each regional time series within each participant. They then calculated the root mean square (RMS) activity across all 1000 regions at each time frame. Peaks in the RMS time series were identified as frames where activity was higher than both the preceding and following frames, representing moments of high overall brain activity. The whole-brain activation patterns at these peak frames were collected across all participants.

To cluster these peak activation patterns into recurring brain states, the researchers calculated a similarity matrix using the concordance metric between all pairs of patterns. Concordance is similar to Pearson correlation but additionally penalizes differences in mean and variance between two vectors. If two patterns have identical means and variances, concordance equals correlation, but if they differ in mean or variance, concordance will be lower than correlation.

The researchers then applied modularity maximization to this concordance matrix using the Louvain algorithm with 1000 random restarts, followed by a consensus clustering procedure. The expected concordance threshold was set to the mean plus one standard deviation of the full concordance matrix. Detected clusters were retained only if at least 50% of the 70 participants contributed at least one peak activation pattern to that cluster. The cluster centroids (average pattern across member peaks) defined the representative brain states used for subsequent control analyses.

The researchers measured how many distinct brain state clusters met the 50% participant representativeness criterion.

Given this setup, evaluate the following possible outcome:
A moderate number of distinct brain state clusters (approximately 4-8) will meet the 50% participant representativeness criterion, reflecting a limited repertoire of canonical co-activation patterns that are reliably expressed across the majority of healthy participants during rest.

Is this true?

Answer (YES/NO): NO